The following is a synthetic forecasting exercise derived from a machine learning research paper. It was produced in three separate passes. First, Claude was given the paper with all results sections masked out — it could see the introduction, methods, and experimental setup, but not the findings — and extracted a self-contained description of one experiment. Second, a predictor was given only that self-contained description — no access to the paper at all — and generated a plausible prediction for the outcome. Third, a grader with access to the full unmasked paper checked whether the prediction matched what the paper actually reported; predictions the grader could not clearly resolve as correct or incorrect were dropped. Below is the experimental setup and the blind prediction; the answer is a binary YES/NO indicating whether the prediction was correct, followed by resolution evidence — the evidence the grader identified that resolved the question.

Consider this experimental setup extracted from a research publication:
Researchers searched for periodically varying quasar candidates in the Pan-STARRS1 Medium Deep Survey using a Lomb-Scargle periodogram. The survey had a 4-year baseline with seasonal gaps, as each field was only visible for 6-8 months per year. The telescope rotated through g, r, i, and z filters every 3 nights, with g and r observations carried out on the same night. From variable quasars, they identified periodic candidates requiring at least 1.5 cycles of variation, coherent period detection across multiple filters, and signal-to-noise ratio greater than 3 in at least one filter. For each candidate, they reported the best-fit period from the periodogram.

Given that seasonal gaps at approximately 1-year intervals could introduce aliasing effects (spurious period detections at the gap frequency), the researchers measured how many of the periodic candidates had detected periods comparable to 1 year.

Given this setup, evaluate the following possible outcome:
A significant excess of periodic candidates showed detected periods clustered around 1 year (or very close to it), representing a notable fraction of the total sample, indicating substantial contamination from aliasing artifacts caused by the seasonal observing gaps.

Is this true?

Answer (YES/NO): NO